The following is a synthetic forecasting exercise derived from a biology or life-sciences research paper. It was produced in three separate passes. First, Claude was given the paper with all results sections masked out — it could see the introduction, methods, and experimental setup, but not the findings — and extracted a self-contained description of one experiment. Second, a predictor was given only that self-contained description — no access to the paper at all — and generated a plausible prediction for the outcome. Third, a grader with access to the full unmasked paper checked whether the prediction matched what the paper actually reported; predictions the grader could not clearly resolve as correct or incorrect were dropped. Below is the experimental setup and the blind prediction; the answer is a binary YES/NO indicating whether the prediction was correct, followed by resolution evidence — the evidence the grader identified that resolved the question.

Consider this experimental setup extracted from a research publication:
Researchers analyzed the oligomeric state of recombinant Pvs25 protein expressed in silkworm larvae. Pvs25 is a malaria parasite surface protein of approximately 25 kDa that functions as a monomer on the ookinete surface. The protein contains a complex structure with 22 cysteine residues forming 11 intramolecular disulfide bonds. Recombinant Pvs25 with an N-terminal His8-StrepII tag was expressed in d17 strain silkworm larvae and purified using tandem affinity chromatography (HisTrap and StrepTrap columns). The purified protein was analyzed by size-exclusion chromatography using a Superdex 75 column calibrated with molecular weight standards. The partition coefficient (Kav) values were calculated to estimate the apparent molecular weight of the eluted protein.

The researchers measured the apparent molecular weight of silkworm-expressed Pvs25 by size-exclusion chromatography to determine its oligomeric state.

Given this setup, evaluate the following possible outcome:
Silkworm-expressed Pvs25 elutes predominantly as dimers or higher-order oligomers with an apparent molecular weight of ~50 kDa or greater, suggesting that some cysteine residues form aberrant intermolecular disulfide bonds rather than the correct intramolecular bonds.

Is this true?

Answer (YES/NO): NO